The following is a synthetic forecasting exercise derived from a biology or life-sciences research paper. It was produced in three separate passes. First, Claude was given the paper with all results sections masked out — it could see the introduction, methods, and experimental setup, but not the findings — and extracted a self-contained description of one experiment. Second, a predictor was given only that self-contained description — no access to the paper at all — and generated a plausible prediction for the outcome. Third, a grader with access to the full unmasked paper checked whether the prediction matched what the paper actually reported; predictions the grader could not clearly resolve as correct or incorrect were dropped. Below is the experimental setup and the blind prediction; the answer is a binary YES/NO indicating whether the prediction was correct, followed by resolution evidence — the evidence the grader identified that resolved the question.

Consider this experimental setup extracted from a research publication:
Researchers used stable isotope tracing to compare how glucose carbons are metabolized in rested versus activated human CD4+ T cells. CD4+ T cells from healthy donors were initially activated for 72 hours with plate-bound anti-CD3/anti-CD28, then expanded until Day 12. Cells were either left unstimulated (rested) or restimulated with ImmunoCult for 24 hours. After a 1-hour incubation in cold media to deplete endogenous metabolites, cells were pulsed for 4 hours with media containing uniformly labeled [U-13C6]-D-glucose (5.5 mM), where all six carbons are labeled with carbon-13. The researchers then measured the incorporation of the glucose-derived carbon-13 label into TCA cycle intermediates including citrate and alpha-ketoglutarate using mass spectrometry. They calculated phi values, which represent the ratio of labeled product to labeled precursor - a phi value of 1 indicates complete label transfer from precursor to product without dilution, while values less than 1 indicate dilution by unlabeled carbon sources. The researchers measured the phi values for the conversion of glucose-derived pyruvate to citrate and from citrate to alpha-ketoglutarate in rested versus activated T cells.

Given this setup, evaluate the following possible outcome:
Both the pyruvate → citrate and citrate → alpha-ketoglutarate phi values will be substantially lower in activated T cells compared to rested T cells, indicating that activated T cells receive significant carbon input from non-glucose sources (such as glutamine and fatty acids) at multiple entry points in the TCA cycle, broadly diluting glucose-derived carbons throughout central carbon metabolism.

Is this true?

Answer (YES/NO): NO